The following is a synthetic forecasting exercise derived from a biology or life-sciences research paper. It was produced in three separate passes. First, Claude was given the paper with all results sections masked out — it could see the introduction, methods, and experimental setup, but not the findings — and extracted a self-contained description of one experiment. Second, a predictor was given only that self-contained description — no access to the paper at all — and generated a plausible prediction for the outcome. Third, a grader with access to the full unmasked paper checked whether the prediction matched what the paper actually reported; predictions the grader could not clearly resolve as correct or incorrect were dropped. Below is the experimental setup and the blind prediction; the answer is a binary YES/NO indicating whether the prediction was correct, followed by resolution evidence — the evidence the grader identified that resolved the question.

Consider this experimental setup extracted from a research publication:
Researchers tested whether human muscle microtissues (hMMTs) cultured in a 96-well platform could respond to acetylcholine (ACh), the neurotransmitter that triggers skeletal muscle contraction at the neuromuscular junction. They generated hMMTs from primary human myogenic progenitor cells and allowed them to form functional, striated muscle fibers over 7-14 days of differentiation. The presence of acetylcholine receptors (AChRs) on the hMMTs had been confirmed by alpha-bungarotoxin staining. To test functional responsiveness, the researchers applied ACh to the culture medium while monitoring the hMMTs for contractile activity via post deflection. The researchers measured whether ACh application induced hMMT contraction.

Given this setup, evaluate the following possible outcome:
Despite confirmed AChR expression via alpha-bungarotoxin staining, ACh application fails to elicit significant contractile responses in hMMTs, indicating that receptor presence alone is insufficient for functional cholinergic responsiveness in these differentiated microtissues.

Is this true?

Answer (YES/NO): NO